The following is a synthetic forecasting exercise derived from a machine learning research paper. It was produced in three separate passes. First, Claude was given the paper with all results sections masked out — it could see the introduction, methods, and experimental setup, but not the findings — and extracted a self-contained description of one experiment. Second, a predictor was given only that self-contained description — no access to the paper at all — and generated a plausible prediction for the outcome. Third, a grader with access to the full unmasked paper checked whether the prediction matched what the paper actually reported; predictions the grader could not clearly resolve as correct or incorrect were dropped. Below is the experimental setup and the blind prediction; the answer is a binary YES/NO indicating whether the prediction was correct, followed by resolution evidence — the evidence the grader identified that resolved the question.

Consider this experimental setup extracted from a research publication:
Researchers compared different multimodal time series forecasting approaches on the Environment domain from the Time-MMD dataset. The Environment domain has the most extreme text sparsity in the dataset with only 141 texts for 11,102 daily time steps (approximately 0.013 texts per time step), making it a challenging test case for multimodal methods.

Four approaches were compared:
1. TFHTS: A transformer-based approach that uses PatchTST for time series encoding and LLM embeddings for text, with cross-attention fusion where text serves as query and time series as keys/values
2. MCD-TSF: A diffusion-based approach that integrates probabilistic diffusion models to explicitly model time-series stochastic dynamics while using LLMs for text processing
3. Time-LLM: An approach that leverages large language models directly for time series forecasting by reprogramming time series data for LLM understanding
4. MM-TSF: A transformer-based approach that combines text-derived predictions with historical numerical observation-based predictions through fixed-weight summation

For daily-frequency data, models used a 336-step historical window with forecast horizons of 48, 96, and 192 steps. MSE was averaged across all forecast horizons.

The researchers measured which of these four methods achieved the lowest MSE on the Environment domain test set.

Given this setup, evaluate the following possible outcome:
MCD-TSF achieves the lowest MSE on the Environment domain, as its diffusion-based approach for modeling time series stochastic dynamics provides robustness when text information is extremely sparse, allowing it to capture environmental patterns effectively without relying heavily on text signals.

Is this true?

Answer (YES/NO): NO